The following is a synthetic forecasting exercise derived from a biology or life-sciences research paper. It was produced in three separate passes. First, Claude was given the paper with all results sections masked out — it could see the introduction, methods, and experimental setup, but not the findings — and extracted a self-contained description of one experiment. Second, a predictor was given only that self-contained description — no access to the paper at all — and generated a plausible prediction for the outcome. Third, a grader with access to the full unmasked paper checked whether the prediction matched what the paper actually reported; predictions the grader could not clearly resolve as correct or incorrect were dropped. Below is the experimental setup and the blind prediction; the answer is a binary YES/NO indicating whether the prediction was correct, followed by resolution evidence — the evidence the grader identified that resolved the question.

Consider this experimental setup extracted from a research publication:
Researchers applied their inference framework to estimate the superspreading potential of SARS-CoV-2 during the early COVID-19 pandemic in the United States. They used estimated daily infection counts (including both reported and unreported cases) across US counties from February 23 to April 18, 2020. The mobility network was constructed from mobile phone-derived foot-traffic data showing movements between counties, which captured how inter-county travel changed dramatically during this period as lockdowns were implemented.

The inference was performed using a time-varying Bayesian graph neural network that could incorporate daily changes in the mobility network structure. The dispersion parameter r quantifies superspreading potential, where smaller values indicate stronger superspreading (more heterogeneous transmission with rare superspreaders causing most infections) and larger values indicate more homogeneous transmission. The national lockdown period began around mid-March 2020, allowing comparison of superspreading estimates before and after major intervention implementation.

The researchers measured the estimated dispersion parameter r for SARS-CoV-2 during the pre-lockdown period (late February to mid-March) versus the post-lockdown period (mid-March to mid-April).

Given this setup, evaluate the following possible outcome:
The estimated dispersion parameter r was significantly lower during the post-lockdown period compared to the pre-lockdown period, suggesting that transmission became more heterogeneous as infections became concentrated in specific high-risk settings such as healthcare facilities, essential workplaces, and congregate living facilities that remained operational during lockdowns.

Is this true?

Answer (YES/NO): NO